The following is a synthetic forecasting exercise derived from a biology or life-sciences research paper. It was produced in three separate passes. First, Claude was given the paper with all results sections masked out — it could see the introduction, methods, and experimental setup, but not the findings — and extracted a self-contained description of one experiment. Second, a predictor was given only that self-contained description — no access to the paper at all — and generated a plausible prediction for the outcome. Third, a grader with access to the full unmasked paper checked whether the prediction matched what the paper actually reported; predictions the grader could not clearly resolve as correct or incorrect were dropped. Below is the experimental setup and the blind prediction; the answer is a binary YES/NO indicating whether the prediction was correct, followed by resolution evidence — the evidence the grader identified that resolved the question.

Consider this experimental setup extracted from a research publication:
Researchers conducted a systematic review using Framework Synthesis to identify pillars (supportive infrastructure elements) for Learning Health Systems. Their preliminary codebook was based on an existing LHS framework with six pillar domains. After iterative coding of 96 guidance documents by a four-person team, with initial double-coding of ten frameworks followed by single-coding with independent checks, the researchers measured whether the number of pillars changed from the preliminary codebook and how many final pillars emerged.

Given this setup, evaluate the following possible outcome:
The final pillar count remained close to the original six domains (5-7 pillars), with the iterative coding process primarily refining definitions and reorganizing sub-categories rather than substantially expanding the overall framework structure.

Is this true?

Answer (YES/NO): YES